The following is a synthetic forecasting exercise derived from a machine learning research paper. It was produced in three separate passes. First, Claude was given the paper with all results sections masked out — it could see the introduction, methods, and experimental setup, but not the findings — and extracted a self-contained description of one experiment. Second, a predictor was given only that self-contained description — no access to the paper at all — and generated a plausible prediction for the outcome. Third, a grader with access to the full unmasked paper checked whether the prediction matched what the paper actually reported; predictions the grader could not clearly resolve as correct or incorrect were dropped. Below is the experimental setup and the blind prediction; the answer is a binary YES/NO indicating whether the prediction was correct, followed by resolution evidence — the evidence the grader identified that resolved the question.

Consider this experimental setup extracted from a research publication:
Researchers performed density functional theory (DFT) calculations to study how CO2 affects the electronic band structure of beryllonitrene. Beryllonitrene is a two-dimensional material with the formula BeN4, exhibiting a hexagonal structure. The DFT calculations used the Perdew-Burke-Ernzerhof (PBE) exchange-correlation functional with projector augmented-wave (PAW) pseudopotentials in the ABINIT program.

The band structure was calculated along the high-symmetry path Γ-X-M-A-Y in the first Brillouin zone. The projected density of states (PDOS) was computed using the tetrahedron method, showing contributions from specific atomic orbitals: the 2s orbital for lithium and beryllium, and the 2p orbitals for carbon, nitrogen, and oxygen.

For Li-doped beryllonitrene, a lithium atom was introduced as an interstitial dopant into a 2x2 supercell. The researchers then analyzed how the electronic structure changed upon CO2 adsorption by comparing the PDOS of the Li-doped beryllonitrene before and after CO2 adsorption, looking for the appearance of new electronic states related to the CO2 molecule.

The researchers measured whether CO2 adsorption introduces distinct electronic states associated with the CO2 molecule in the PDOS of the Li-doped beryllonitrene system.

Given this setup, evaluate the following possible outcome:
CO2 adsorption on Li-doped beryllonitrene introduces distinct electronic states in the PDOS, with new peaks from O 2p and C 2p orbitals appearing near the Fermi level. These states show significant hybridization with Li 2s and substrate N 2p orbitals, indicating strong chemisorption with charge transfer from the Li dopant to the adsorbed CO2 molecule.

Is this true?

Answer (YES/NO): NO